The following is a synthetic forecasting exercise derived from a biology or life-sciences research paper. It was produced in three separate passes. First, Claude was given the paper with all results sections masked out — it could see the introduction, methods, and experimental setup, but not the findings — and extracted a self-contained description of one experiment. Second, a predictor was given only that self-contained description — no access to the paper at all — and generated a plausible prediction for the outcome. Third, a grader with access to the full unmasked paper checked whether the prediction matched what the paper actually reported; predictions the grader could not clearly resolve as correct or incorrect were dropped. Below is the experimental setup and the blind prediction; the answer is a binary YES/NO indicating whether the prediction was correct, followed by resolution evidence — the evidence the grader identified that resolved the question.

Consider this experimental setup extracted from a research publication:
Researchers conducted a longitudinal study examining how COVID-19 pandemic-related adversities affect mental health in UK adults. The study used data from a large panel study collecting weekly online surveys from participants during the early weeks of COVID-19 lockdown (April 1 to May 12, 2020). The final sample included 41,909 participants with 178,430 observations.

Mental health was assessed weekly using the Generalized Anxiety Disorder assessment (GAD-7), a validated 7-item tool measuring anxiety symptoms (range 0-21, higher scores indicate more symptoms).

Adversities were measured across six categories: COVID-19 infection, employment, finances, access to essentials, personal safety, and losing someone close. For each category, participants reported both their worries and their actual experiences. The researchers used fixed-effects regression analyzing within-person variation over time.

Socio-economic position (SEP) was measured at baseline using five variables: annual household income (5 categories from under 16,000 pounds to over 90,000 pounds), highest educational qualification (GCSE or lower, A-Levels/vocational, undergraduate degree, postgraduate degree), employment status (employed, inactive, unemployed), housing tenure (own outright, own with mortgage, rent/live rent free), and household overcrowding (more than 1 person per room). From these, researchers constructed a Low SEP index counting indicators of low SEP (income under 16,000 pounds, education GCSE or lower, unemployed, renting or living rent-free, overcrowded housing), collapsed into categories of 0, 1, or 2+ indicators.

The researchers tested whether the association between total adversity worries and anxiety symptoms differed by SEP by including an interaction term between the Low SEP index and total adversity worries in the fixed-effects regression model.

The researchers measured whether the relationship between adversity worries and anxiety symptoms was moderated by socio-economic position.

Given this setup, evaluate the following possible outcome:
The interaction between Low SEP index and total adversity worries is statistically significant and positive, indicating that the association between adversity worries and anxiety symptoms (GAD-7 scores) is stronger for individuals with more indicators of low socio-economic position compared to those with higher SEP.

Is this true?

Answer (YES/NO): NO